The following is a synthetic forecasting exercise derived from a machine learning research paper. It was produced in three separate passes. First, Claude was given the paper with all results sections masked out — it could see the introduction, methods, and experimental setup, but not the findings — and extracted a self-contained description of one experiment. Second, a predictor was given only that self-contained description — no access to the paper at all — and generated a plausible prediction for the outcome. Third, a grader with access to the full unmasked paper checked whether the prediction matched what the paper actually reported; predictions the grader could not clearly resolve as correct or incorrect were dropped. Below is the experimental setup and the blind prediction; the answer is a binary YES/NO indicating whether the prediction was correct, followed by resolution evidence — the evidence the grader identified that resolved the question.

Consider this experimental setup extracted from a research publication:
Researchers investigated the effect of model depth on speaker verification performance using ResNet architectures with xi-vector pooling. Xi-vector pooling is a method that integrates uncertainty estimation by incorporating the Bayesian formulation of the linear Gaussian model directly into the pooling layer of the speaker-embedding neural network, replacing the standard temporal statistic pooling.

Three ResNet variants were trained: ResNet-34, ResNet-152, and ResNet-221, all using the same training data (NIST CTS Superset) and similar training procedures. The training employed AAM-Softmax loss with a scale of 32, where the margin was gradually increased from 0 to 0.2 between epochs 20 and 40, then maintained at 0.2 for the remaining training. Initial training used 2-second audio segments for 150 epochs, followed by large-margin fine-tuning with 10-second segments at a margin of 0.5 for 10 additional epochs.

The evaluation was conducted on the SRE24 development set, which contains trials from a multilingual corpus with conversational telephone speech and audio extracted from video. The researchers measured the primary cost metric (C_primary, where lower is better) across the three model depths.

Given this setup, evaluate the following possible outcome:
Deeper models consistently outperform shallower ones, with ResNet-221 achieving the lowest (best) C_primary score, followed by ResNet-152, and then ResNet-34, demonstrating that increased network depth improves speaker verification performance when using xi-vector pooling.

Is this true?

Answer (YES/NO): YES